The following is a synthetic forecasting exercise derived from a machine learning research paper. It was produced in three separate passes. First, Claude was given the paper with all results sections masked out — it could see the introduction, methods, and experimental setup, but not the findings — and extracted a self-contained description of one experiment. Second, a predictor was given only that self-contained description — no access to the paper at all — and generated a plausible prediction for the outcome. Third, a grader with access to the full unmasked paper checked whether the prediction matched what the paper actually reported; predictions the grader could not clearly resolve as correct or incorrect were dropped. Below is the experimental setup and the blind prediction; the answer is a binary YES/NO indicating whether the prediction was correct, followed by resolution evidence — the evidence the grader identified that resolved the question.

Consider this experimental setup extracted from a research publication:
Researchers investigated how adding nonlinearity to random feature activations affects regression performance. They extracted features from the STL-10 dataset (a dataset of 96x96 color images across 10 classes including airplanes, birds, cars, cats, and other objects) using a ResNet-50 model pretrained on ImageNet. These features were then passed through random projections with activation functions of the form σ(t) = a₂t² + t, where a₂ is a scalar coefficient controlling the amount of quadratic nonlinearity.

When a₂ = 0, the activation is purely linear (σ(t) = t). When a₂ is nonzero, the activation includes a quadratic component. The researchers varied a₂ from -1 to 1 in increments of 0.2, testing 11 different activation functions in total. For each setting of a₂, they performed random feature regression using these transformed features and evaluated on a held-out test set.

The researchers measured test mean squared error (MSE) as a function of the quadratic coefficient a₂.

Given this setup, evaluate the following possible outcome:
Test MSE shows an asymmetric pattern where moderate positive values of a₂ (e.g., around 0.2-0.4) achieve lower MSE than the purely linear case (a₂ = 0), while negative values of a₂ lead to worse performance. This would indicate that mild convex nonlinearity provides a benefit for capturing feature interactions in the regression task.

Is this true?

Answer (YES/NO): NO